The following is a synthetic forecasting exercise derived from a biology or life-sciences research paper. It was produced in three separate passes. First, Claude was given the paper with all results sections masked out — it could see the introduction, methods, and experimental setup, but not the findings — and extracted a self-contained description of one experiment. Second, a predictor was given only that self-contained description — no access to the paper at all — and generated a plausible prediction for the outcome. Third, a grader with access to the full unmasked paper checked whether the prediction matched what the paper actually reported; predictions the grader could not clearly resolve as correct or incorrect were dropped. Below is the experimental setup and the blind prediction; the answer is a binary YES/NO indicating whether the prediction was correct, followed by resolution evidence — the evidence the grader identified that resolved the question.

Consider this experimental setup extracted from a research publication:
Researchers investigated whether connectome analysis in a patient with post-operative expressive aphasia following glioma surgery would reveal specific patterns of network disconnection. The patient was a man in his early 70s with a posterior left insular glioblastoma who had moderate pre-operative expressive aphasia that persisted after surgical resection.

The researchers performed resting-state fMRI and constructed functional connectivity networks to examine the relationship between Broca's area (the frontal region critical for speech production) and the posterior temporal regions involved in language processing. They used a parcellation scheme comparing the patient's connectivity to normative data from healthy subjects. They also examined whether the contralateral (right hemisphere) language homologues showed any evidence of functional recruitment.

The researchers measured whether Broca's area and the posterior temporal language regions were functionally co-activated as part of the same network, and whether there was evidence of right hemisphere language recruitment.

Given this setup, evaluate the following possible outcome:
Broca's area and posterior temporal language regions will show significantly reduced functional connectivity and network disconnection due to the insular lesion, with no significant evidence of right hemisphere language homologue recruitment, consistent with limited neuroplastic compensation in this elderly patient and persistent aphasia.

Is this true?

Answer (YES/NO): NO